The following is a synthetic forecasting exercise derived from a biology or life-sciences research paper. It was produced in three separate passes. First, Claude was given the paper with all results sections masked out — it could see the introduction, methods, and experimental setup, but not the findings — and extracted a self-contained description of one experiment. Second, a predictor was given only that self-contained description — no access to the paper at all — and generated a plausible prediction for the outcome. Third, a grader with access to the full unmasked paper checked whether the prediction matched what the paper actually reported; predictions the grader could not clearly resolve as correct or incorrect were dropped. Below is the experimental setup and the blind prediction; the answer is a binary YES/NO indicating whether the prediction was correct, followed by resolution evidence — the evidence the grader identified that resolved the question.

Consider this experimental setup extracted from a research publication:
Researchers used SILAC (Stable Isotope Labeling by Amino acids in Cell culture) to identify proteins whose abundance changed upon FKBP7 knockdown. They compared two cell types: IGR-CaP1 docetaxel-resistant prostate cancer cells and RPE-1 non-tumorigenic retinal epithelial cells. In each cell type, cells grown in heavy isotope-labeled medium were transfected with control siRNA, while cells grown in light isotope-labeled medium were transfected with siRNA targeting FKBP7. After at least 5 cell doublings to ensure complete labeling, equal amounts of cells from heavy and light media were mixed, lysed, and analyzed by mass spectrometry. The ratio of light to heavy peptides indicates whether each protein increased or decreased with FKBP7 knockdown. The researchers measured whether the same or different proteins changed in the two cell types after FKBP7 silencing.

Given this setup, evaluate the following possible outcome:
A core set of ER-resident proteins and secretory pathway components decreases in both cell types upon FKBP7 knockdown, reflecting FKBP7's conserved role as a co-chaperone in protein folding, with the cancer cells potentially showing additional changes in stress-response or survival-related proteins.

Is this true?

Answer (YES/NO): NO